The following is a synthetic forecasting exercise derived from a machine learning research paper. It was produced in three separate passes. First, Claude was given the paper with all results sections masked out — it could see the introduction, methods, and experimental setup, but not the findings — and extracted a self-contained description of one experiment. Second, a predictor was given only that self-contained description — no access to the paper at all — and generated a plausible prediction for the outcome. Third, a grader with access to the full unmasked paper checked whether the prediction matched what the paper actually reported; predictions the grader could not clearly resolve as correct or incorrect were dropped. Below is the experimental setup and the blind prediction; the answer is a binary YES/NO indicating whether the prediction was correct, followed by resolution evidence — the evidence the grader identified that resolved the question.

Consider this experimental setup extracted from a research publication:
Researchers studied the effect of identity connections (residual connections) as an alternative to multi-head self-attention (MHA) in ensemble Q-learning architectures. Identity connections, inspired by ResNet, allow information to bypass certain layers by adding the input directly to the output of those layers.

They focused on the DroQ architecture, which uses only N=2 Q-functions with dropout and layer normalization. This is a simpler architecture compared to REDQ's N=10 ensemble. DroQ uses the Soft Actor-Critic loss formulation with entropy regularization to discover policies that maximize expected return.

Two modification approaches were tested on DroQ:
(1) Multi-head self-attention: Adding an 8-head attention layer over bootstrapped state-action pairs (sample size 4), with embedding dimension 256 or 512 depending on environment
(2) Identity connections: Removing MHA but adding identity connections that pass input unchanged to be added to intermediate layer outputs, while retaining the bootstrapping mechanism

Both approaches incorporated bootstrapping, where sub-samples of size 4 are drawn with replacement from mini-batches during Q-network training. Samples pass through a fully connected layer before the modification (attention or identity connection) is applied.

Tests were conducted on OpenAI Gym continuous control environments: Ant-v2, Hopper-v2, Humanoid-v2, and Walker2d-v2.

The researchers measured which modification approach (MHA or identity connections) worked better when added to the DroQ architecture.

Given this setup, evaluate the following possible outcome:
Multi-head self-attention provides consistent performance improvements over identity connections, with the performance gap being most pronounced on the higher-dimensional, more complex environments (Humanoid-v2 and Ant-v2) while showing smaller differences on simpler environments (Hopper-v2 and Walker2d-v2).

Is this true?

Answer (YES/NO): NO